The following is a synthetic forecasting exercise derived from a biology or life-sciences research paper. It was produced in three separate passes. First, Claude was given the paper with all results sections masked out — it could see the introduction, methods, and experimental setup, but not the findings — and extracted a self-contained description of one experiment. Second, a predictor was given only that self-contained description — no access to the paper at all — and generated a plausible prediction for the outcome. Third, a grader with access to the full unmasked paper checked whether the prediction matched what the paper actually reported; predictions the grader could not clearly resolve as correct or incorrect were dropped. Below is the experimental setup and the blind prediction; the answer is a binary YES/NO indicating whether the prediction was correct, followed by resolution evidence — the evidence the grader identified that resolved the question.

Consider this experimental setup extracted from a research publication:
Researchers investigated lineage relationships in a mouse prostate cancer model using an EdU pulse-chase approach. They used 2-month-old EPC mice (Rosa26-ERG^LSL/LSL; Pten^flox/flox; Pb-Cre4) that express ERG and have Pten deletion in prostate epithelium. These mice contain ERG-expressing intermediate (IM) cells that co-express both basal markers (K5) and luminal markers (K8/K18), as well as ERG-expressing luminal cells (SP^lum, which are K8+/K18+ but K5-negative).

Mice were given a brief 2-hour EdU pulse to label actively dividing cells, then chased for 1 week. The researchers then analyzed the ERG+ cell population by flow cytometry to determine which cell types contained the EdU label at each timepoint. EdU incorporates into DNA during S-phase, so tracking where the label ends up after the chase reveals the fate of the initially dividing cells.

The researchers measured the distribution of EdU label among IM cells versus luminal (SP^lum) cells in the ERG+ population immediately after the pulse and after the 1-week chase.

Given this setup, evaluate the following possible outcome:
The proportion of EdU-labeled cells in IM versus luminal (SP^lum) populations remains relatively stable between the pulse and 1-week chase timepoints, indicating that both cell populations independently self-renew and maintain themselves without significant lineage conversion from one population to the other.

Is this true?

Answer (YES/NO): NO